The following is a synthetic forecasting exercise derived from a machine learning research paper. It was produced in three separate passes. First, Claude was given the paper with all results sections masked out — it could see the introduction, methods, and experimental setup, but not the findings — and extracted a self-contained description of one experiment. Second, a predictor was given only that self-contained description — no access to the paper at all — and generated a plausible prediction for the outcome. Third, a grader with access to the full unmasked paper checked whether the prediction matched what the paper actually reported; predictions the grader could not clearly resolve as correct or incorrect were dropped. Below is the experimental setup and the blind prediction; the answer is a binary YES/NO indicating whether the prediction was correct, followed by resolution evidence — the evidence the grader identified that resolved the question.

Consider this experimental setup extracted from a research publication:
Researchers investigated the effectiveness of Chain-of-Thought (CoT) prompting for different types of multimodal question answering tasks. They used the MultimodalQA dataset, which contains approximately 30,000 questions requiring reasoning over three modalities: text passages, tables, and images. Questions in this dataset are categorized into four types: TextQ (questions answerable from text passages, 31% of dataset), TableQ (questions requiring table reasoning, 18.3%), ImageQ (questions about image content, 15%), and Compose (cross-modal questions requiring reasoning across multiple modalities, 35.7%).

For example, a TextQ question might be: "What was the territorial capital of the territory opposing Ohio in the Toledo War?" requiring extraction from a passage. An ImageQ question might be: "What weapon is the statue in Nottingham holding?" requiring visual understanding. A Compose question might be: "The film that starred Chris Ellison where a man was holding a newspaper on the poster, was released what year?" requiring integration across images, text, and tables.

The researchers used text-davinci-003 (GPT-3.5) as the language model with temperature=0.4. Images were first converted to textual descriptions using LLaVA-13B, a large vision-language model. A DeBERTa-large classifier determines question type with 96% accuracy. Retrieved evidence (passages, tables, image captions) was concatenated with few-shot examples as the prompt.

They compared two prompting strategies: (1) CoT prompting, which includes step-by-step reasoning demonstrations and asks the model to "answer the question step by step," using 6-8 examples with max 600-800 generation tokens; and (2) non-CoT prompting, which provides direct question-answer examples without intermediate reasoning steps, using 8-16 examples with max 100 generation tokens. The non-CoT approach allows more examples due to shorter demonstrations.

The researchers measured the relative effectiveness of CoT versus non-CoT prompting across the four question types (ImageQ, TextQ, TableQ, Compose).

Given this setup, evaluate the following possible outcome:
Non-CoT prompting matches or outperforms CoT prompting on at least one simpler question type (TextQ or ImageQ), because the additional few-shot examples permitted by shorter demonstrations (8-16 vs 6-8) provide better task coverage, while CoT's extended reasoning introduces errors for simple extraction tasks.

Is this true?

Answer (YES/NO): YES